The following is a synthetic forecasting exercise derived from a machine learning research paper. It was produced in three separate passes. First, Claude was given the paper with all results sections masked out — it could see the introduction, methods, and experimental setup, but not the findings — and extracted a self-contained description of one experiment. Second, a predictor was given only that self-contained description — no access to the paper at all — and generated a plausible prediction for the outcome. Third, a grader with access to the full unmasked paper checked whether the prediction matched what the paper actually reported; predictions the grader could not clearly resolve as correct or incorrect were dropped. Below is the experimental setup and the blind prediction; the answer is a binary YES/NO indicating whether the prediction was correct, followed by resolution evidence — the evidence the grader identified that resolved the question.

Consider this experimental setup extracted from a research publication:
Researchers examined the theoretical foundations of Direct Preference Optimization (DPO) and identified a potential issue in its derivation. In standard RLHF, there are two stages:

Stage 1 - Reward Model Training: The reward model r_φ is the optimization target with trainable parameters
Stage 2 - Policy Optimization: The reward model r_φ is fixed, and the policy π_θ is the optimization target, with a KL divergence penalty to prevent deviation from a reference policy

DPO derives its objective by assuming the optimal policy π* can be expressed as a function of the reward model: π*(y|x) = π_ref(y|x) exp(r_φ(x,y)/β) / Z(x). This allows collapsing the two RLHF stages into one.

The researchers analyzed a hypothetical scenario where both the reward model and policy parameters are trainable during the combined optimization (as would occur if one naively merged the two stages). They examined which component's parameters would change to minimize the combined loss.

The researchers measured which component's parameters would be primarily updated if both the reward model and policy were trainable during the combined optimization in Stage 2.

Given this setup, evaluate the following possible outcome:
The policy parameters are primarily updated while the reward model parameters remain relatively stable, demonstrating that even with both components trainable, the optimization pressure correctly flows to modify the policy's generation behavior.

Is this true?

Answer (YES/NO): NO